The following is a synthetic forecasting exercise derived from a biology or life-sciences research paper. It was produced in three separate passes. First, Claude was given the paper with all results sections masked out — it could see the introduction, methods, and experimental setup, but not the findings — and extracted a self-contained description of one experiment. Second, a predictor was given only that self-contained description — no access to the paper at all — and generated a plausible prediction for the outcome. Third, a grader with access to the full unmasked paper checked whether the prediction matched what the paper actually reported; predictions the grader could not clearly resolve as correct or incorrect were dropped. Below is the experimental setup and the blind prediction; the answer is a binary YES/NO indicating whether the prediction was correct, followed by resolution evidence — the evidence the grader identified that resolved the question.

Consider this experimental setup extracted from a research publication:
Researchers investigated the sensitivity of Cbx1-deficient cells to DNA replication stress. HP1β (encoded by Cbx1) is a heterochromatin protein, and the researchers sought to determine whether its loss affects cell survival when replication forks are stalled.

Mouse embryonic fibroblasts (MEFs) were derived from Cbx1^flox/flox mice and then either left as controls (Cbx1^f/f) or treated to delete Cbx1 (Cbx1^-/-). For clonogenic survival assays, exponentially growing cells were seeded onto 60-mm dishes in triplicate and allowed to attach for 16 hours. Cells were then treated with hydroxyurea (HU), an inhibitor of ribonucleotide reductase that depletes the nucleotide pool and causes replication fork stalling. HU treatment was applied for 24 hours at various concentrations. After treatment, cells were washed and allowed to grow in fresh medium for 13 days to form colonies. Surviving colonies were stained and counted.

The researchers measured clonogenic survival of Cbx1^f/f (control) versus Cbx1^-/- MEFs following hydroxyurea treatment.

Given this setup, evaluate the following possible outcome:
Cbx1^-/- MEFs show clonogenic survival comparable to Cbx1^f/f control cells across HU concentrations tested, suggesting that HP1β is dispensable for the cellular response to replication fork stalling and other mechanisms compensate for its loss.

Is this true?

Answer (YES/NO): NO